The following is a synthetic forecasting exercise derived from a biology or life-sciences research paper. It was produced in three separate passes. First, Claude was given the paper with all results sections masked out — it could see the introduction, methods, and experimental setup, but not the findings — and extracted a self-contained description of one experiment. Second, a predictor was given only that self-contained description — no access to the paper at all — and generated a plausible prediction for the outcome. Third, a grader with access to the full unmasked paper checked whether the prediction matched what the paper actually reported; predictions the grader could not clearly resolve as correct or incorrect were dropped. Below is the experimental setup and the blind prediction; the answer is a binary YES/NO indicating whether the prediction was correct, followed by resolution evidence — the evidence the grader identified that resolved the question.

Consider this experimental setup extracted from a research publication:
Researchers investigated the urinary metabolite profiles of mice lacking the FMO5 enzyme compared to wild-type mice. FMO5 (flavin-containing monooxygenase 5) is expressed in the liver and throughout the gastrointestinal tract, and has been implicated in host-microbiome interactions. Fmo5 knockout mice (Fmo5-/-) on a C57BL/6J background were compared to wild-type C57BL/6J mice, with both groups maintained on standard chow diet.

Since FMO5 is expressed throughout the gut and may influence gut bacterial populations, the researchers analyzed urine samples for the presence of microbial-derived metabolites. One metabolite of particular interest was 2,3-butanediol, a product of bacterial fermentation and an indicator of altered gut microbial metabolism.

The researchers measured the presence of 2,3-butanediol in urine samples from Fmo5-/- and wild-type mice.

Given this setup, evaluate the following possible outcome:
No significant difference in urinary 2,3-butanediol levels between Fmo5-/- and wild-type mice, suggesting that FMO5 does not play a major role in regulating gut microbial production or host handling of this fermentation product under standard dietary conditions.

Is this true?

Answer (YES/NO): NO